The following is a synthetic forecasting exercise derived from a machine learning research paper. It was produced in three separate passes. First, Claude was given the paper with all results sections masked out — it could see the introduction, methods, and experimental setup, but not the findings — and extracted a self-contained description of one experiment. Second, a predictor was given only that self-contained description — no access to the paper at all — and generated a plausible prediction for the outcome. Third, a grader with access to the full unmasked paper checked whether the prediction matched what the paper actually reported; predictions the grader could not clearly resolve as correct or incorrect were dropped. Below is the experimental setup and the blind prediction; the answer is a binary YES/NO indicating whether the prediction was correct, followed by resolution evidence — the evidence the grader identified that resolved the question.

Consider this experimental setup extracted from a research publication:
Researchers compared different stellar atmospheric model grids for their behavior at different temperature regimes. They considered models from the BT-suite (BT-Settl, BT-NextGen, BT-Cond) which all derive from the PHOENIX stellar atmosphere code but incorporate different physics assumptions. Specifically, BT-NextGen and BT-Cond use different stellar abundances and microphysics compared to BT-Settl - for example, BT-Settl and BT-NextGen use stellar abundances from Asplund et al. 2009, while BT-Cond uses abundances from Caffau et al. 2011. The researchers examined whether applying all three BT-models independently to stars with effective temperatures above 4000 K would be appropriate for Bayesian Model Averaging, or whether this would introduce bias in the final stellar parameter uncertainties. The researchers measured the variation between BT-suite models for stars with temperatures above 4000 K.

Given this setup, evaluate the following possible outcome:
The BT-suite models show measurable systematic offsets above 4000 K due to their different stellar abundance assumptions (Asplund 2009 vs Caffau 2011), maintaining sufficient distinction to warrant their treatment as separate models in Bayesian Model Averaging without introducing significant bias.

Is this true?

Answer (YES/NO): NO